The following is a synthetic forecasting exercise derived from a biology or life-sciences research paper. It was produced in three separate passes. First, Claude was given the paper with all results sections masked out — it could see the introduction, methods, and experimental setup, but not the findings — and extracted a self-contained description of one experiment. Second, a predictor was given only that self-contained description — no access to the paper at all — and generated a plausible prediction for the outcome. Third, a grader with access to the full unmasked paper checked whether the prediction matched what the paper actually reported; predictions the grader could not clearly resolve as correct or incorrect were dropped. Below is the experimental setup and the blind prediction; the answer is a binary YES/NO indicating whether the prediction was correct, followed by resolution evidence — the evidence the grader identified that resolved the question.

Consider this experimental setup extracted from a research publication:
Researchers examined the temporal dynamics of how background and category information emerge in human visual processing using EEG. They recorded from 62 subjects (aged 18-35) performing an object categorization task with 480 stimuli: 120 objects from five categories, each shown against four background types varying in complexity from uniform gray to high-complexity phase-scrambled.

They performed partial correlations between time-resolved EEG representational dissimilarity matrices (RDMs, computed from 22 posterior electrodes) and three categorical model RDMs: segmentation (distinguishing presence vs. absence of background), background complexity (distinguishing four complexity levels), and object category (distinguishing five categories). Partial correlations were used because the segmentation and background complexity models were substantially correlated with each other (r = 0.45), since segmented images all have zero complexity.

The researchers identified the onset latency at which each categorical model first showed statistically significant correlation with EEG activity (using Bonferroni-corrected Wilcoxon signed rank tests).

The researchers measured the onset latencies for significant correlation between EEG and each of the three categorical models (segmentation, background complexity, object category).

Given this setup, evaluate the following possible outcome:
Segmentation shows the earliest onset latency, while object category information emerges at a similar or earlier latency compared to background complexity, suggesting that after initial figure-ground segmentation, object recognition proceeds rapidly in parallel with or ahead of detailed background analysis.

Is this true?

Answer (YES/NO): NO